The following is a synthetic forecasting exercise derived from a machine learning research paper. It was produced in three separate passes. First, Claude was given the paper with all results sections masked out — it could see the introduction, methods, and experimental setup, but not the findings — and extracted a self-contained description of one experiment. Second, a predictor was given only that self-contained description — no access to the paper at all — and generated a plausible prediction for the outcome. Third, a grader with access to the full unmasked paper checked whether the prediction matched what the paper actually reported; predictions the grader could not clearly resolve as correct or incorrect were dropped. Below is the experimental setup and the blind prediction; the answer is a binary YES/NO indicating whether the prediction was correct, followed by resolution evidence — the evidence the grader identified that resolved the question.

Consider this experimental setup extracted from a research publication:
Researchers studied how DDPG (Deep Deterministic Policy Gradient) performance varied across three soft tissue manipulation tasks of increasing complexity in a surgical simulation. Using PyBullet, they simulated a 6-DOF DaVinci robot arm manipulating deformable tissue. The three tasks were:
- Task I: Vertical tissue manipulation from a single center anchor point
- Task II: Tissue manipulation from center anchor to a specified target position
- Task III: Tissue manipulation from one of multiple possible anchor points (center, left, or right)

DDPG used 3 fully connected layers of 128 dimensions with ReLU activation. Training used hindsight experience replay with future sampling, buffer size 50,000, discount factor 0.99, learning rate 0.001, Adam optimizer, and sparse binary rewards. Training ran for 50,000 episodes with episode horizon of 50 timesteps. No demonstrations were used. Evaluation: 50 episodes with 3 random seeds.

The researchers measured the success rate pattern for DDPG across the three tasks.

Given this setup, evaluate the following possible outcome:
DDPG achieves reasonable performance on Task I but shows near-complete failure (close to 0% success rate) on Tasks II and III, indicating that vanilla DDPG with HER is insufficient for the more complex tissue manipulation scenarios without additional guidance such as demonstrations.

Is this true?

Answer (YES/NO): NO